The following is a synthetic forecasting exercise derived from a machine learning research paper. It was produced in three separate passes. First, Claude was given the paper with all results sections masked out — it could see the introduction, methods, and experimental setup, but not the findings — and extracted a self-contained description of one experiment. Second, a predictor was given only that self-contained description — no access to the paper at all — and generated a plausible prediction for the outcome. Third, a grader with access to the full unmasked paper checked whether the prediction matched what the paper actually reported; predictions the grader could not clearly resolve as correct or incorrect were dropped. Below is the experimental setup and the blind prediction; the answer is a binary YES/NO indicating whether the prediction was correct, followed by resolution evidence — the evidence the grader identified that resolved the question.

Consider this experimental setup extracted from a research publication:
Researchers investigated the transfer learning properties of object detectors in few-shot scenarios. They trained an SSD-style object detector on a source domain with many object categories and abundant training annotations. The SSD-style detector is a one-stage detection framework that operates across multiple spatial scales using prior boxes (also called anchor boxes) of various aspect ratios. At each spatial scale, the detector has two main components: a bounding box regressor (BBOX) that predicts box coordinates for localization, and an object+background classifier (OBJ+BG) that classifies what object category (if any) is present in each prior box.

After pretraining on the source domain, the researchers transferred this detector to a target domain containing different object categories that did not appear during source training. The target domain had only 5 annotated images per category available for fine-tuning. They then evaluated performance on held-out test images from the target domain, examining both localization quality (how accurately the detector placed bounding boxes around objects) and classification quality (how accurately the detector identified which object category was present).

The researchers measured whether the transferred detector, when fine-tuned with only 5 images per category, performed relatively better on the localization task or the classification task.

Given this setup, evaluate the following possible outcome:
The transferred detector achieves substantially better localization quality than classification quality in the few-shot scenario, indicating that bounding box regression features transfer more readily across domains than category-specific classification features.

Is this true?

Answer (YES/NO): YES